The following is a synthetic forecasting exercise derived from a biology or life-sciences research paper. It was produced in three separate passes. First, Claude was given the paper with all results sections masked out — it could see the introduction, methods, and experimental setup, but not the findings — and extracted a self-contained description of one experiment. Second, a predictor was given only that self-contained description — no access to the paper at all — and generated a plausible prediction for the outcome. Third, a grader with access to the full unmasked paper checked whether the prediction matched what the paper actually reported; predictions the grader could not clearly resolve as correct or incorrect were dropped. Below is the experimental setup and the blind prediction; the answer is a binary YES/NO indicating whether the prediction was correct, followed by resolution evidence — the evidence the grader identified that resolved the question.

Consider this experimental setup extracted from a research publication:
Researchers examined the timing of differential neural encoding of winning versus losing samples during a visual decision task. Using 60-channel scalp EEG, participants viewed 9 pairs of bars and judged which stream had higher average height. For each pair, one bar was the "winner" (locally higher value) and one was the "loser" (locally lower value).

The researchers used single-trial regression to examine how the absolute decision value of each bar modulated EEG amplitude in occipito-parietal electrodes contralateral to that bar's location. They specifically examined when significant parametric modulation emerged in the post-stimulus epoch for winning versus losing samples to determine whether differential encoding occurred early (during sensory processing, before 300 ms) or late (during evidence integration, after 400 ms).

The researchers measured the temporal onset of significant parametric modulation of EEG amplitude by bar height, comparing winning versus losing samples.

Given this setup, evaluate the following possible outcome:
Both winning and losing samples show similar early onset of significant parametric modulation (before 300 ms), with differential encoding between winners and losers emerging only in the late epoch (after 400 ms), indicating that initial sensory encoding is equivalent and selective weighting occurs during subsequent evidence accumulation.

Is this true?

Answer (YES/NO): NO